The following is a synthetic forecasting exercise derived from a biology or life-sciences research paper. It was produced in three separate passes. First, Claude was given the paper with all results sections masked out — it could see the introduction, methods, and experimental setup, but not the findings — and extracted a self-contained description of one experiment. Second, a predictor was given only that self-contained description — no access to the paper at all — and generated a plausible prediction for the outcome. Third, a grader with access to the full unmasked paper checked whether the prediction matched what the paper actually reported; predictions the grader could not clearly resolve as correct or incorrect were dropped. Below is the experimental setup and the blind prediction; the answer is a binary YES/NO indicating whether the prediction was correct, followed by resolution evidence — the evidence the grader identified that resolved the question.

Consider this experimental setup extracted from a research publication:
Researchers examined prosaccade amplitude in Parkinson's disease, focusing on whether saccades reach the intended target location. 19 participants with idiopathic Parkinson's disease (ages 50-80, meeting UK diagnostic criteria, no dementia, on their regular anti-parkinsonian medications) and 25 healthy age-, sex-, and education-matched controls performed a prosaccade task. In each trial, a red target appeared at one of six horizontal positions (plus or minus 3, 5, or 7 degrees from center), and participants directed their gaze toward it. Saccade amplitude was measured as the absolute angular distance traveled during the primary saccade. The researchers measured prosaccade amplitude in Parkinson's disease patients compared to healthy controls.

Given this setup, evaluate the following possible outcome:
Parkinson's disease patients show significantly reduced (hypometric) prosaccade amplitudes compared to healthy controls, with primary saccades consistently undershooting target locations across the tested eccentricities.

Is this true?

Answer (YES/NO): NO